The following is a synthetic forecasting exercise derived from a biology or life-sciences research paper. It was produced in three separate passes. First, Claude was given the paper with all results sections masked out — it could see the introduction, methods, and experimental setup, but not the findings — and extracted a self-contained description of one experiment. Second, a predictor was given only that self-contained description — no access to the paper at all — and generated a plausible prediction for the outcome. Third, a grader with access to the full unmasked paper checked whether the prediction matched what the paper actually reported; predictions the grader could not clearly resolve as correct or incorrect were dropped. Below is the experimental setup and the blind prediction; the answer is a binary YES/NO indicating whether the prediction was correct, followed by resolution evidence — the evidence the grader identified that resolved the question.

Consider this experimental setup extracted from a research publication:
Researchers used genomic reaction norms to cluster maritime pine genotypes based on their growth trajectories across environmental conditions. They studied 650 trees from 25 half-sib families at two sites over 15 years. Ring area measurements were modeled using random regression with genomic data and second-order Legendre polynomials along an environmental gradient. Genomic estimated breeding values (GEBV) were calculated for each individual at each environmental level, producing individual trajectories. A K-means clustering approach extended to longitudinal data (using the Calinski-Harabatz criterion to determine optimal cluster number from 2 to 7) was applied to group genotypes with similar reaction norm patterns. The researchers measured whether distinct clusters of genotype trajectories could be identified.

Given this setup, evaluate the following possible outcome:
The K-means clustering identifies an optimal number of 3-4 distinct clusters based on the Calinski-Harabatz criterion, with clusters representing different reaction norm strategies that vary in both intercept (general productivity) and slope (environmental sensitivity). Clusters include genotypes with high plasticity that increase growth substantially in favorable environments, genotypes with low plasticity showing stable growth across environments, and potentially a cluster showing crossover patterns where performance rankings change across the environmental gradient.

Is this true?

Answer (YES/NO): NO